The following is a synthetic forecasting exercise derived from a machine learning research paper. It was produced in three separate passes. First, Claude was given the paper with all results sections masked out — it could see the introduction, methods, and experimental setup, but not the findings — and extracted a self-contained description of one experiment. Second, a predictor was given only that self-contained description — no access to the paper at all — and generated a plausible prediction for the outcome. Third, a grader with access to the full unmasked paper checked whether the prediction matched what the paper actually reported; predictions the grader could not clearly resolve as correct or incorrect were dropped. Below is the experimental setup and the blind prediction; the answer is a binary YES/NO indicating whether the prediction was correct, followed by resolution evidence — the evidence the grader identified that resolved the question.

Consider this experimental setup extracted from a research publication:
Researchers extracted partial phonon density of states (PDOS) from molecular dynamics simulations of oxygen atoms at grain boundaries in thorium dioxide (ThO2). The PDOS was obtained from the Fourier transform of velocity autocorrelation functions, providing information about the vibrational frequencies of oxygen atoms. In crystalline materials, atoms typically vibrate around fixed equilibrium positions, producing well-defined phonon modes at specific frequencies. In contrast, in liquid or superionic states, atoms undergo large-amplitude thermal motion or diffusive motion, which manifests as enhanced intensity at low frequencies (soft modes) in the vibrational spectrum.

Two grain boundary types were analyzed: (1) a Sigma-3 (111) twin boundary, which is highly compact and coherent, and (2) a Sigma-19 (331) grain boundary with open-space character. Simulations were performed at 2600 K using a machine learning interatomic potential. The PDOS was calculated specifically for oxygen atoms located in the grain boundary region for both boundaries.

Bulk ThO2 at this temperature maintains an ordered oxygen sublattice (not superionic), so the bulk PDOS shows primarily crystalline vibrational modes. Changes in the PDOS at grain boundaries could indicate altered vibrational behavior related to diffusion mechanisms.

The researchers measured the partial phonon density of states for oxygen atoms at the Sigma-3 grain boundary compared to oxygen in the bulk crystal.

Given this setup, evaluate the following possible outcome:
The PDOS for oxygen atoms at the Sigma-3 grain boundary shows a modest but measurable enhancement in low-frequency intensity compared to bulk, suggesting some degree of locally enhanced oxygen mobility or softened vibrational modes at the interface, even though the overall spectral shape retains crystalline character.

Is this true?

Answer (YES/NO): NO